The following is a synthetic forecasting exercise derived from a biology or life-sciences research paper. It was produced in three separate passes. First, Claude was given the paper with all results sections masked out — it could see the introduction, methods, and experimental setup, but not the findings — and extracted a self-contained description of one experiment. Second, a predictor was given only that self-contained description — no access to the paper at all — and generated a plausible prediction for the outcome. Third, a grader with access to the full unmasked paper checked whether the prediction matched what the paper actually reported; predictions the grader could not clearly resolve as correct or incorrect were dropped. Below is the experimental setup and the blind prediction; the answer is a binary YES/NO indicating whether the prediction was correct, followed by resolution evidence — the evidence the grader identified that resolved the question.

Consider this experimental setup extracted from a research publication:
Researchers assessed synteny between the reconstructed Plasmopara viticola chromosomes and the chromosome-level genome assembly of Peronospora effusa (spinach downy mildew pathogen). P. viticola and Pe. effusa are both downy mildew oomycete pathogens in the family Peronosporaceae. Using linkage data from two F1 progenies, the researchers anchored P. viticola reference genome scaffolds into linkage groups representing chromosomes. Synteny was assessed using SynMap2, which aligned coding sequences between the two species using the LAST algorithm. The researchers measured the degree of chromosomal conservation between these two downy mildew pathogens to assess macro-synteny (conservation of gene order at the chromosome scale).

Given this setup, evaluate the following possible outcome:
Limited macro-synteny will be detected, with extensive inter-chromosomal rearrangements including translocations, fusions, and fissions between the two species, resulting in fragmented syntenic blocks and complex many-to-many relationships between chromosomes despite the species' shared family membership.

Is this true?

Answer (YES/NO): NO